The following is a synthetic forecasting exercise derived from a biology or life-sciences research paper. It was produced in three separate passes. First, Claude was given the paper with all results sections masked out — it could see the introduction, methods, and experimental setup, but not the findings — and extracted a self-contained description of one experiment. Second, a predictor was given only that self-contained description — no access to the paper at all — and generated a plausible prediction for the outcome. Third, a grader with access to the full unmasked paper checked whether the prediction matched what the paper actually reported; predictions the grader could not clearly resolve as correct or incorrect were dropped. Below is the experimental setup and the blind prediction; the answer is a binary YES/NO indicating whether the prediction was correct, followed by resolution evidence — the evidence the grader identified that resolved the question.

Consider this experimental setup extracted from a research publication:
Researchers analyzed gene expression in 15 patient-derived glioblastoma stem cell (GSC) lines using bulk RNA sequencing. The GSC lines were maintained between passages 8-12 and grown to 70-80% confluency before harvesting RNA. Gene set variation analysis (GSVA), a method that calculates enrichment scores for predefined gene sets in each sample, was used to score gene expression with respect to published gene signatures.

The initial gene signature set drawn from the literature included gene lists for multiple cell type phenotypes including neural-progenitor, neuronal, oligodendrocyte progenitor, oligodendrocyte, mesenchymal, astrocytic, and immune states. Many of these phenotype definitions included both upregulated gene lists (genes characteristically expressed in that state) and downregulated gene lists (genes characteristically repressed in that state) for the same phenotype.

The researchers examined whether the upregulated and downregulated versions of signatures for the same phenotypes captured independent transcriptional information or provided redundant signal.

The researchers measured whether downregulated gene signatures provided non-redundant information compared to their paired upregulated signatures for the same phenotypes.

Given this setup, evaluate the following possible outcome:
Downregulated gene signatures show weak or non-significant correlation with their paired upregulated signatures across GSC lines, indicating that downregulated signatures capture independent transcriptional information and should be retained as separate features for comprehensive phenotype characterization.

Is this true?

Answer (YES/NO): NO